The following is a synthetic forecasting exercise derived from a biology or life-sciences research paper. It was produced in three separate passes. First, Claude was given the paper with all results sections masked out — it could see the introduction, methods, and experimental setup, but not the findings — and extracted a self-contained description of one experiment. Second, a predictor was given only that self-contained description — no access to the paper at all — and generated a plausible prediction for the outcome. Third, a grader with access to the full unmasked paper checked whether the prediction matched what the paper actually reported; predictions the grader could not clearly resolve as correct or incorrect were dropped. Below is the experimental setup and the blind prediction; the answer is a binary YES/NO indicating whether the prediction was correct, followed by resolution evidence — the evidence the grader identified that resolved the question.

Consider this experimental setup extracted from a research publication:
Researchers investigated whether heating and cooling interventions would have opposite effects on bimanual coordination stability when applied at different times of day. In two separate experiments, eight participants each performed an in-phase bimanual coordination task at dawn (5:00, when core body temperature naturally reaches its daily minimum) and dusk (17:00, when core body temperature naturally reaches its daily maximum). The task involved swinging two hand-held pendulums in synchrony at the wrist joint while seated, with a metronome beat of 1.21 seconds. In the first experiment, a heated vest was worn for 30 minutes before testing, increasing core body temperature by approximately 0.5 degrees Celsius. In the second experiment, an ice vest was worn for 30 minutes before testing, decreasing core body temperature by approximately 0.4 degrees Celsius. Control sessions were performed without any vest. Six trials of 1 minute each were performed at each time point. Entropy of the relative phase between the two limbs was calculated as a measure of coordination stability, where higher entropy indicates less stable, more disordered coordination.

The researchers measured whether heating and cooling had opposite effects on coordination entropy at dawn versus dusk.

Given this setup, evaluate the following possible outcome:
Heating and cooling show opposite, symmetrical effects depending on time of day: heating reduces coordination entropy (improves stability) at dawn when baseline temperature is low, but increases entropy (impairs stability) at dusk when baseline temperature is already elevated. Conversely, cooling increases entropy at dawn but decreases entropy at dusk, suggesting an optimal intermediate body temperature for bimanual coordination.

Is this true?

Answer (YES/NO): NO